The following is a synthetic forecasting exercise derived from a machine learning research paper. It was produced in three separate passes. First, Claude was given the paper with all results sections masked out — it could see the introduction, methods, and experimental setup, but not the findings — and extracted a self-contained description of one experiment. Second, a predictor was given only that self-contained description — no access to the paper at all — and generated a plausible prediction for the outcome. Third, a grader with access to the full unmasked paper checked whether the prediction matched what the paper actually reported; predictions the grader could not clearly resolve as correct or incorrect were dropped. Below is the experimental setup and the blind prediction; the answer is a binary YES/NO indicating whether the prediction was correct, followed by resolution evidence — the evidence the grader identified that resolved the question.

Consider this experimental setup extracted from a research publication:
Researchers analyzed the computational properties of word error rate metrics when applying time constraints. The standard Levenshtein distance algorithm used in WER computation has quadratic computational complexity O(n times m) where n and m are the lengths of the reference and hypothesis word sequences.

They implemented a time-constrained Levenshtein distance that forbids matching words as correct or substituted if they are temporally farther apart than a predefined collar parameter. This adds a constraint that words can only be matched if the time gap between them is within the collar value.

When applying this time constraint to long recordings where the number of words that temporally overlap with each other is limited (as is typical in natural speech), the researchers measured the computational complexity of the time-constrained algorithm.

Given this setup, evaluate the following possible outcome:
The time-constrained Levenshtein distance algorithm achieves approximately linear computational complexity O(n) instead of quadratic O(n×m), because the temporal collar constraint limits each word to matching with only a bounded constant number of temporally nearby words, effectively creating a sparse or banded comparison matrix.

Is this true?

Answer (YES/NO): YES